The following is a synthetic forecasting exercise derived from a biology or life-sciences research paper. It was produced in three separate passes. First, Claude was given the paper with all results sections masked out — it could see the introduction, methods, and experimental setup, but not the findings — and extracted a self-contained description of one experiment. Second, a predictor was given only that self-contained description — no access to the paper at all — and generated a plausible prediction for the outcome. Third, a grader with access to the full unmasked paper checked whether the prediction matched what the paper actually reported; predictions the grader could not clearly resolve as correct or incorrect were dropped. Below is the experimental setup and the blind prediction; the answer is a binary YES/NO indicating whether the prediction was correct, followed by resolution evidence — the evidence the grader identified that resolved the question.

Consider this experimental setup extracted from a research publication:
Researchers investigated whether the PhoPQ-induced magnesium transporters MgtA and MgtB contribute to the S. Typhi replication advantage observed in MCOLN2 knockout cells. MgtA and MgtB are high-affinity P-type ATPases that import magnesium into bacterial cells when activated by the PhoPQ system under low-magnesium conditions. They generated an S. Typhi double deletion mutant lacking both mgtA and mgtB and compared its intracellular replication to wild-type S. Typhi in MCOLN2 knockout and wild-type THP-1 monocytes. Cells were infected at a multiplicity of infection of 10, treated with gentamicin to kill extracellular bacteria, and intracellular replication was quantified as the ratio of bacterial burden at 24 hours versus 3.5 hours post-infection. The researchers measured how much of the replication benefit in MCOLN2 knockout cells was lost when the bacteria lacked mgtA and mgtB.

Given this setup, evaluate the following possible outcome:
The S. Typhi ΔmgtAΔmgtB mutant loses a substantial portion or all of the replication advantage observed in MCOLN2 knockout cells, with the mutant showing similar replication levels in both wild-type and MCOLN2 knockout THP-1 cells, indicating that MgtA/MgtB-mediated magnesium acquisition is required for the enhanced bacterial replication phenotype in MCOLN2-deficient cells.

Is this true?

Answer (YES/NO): NO